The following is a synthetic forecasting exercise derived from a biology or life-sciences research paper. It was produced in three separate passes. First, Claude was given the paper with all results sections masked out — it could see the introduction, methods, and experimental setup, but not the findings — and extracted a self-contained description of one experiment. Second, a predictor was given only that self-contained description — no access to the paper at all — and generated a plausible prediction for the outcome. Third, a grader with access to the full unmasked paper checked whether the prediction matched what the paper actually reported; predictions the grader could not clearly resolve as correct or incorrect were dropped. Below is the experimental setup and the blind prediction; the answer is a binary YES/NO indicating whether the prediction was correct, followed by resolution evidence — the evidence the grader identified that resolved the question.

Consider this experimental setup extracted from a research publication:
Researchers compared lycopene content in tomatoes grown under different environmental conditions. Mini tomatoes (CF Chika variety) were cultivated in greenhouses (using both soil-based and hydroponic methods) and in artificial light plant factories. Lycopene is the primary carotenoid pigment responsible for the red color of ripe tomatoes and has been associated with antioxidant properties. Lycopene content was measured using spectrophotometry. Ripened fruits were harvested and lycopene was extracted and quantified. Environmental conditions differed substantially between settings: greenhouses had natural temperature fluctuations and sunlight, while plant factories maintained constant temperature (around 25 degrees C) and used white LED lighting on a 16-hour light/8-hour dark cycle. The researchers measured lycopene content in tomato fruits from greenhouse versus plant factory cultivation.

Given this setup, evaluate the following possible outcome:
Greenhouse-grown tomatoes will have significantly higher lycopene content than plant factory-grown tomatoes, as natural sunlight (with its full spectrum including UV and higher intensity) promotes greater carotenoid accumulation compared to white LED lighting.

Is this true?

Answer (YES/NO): NO